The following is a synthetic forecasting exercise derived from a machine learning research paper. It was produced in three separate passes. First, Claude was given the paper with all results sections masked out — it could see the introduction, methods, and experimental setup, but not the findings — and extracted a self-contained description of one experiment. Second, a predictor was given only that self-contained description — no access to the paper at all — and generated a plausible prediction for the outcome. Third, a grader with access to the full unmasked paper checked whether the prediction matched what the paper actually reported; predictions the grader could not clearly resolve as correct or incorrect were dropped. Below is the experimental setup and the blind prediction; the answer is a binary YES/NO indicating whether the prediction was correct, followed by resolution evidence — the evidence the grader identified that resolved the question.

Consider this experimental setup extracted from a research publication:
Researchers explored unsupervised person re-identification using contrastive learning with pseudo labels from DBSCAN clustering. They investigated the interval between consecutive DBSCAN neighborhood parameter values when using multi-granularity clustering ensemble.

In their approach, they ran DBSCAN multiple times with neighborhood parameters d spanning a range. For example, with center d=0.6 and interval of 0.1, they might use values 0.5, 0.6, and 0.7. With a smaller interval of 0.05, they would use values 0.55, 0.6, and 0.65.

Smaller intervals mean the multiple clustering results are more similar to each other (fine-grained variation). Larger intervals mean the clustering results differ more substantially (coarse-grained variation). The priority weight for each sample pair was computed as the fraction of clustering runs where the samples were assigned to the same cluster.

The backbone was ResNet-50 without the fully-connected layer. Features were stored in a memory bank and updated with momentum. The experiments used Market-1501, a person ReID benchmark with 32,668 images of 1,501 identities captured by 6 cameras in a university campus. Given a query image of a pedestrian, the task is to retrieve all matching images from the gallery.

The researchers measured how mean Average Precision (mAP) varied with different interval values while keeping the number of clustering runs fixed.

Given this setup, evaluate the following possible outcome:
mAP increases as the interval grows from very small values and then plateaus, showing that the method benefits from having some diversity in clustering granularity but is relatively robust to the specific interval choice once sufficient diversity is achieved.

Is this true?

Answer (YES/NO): NO